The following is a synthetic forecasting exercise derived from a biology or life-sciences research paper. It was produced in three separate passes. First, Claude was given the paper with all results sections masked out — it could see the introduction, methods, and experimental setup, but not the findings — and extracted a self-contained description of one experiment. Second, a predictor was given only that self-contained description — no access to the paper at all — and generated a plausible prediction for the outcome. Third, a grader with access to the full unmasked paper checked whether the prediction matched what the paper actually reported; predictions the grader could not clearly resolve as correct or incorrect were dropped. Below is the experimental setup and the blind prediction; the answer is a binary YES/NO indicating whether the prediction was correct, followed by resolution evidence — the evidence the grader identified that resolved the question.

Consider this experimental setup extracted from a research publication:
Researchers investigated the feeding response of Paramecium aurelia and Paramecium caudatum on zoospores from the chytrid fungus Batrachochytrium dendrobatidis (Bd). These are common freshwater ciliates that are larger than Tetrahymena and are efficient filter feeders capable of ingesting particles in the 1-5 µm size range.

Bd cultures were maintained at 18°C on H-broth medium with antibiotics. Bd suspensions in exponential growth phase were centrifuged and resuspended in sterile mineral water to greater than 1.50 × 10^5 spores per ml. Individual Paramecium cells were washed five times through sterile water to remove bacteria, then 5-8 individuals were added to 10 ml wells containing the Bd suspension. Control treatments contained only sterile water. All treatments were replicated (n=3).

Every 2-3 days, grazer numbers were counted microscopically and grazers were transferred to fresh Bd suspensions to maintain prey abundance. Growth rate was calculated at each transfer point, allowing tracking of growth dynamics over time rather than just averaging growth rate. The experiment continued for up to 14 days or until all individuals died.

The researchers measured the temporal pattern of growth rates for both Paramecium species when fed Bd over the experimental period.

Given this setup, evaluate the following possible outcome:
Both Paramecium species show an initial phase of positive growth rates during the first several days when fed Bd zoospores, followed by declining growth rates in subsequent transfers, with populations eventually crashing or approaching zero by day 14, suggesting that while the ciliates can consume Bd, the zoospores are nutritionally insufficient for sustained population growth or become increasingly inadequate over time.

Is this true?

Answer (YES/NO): YES